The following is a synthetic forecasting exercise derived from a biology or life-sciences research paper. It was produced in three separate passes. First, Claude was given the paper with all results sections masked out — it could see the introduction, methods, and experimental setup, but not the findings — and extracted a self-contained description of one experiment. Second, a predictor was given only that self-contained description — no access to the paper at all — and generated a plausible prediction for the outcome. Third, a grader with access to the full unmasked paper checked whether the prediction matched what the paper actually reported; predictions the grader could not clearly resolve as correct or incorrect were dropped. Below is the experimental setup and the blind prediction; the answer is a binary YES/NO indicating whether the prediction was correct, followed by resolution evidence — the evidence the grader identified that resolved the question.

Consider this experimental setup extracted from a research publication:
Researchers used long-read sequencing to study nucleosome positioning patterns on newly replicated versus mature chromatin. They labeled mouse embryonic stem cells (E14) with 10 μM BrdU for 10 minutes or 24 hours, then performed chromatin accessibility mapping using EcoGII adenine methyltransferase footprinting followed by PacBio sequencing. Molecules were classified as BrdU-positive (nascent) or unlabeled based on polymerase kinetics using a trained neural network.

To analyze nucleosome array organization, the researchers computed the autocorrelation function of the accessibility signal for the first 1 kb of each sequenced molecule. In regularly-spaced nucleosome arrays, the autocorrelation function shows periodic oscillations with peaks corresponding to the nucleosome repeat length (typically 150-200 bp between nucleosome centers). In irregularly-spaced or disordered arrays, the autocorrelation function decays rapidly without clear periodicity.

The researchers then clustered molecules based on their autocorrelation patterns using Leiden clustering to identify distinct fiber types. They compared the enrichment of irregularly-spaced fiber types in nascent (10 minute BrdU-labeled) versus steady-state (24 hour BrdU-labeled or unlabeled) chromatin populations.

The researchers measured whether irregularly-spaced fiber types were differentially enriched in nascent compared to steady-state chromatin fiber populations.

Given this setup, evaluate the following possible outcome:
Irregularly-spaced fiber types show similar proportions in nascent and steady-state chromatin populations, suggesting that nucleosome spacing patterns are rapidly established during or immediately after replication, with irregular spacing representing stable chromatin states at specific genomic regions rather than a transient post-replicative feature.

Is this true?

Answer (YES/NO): NO